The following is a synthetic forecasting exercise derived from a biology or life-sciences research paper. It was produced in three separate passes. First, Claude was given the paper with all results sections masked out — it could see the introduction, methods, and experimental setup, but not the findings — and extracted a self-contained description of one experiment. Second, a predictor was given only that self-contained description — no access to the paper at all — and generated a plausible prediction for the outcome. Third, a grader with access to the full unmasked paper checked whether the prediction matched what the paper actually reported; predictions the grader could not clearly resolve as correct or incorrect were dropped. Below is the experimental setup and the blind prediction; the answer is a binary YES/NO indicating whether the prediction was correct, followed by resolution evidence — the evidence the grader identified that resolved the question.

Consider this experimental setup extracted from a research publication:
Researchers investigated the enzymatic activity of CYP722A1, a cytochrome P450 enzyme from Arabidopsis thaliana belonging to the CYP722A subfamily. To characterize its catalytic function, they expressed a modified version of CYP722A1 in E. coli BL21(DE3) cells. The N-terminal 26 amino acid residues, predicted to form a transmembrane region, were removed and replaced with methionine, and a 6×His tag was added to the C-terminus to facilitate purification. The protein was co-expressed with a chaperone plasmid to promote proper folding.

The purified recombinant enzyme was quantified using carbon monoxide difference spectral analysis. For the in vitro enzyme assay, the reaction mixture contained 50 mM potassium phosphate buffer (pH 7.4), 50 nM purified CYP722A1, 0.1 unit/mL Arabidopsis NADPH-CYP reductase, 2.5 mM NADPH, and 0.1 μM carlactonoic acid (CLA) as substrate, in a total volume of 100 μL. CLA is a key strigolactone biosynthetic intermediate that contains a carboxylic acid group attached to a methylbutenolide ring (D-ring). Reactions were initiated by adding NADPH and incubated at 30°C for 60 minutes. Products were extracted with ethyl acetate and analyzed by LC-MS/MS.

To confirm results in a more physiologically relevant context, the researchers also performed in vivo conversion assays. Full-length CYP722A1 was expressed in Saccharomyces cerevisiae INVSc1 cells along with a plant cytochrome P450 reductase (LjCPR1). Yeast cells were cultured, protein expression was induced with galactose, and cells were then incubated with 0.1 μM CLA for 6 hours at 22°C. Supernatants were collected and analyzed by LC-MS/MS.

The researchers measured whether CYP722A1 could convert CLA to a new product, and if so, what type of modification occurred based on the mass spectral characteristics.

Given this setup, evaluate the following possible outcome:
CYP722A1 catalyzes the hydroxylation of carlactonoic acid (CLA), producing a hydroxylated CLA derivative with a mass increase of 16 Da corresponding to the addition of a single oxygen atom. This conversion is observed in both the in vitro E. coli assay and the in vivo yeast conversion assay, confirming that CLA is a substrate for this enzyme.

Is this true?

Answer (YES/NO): YES